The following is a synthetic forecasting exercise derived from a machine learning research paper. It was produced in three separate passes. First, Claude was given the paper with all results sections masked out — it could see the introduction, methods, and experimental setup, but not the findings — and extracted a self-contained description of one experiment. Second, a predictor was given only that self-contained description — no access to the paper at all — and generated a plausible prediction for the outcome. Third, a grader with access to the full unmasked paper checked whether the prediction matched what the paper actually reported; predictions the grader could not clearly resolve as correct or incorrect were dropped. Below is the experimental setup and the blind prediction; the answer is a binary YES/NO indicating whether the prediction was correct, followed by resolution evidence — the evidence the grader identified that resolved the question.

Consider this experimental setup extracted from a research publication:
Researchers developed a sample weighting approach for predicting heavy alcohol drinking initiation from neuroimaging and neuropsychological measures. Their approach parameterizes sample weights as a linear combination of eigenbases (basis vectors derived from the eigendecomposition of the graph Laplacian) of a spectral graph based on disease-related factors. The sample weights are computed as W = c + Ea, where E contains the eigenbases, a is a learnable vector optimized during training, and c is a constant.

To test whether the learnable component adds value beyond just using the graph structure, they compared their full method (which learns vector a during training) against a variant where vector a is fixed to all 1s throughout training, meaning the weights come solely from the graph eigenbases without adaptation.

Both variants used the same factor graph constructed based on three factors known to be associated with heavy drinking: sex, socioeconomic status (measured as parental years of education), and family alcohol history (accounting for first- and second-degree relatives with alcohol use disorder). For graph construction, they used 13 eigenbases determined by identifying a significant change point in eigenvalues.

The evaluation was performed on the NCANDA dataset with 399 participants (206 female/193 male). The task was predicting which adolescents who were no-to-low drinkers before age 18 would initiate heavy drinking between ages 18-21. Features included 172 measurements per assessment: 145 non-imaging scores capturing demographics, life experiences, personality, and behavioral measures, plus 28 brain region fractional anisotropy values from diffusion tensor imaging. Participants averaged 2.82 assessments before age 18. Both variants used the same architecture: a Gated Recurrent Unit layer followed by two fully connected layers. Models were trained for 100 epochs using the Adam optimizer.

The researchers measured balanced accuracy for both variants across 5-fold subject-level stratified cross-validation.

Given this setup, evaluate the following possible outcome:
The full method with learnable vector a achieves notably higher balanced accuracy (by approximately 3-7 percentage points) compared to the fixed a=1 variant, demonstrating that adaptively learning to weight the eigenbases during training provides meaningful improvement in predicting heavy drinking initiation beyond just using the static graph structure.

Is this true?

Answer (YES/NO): NO